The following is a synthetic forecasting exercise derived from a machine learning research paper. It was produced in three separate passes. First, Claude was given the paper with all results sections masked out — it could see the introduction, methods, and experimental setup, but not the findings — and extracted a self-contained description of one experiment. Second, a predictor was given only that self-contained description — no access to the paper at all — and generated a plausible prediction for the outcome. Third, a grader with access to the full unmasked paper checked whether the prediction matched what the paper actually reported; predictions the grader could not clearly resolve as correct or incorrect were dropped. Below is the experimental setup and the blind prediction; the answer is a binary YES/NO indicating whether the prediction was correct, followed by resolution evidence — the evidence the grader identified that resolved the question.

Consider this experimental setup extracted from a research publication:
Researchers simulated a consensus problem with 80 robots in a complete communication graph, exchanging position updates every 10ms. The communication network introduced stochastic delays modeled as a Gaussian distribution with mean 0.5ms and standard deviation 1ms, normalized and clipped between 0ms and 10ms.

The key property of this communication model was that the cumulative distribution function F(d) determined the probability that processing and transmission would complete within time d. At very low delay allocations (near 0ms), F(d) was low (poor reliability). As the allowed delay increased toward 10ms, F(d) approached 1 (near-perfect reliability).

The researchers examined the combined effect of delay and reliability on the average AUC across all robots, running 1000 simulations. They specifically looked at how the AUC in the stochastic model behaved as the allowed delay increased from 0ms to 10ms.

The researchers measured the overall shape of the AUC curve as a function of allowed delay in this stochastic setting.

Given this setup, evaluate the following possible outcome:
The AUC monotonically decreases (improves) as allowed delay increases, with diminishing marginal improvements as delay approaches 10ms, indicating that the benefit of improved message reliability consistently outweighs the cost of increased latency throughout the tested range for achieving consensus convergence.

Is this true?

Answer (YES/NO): NO